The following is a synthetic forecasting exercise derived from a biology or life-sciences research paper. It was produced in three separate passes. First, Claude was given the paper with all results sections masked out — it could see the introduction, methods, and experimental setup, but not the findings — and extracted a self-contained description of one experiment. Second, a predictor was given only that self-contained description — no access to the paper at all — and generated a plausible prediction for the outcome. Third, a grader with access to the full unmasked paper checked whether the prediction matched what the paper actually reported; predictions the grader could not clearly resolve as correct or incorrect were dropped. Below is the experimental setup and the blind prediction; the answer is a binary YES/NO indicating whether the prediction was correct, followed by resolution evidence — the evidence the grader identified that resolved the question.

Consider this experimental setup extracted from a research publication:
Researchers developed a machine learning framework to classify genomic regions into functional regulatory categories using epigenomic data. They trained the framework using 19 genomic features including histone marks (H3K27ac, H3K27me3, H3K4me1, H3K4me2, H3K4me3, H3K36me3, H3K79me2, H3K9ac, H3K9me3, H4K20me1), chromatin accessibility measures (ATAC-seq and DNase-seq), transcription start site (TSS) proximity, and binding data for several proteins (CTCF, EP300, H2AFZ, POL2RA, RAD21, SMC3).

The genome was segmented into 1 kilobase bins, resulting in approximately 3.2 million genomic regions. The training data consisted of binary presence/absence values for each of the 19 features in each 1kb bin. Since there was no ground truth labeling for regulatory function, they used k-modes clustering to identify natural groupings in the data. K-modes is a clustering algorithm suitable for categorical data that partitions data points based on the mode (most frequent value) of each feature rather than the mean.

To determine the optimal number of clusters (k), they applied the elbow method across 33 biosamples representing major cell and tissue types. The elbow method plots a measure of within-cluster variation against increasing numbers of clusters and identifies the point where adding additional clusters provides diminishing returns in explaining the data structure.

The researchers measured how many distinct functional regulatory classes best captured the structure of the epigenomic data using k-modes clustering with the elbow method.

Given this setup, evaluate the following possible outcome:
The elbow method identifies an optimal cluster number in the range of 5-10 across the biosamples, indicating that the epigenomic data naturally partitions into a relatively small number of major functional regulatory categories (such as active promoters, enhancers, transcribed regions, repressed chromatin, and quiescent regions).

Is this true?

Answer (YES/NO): YES